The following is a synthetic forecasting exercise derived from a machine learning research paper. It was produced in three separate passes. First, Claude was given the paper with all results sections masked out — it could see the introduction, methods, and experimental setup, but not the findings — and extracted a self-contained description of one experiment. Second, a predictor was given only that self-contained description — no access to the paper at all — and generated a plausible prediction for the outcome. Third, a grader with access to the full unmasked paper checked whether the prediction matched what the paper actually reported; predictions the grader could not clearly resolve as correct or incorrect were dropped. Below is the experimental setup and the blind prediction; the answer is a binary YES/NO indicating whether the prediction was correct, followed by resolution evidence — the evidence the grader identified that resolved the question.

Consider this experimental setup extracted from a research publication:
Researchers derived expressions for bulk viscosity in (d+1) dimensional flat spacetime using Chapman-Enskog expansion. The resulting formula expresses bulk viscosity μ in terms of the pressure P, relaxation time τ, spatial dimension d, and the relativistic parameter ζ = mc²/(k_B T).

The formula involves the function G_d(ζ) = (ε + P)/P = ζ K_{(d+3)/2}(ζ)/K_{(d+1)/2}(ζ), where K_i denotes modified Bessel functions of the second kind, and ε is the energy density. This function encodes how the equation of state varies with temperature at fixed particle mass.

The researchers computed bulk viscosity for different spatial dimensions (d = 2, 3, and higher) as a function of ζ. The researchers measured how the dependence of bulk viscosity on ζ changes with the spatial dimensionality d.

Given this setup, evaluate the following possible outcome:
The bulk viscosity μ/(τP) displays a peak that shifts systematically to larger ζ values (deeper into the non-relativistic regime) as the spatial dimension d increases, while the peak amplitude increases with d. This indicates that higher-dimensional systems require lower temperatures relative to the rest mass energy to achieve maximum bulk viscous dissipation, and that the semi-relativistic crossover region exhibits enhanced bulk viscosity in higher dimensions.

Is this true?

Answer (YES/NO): NO